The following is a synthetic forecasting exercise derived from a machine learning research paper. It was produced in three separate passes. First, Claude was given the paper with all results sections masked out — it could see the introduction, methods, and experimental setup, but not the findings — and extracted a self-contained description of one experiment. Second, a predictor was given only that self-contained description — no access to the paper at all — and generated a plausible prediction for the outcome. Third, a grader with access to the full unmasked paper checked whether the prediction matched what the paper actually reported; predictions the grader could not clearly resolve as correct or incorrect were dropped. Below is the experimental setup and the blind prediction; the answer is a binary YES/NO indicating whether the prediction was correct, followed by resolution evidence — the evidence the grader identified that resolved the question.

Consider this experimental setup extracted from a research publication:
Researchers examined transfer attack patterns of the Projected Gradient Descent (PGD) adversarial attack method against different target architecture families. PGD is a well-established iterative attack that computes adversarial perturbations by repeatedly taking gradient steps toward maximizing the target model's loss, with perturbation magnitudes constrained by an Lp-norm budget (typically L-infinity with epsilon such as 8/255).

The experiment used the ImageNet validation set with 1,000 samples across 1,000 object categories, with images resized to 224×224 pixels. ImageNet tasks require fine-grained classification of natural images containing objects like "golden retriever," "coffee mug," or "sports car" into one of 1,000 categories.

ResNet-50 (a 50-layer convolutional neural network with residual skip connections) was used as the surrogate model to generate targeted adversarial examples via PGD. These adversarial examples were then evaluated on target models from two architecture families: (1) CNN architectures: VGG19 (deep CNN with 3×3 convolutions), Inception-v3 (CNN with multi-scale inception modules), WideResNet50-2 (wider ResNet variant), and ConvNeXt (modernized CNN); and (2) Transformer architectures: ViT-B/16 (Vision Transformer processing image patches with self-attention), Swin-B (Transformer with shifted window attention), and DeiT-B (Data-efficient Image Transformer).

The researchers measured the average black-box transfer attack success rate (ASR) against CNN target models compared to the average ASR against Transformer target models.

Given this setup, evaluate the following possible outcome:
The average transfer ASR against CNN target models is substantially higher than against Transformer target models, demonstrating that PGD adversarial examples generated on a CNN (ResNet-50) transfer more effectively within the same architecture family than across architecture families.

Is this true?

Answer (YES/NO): NO